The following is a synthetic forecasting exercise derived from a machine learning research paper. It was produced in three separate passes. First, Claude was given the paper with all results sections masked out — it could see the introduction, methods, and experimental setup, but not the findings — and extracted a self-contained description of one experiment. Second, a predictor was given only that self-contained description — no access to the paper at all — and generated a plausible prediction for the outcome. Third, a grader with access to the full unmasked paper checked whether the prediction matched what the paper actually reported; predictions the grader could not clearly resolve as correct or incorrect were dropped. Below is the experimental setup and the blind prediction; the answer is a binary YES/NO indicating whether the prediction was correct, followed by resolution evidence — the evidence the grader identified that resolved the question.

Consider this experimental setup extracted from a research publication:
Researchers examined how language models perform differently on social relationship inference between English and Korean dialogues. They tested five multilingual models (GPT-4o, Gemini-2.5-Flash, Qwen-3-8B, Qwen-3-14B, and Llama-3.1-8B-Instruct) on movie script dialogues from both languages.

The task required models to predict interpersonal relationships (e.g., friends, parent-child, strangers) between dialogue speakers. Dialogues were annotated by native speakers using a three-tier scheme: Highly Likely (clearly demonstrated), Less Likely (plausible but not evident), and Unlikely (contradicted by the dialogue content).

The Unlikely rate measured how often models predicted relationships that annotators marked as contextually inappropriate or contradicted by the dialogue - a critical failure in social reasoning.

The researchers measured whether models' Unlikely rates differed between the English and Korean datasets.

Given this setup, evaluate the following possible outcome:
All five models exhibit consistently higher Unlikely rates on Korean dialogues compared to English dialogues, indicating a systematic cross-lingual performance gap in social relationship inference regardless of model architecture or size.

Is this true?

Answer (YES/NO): YES